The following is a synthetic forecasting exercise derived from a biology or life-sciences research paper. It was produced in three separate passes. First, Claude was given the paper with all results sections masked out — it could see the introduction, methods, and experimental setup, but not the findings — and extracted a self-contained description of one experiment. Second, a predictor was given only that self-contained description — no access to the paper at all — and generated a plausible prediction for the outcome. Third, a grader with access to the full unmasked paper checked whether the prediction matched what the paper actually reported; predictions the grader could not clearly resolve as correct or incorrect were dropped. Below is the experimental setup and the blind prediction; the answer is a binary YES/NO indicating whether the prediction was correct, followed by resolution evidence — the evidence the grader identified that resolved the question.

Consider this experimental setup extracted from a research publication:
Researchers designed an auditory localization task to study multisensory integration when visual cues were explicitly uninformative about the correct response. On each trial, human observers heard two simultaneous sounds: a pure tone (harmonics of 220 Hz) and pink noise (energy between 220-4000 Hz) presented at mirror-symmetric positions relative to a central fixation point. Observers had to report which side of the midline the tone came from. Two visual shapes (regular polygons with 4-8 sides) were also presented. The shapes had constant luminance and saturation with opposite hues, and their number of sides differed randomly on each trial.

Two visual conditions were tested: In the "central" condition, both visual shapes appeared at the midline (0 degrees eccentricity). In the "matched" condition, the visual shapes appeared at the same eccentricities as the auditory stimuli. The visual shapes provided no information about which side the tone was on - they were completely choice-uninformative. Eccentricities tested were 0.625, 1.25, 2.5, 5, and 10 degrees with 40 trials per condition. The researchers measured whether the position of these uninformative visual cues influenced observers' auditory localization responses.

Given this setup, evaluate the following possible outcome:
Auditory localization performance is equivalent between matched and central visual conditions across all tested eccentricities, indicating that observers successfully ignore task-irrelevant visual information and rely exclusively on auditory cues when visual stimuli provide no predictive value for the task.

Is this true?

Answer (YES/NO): NO